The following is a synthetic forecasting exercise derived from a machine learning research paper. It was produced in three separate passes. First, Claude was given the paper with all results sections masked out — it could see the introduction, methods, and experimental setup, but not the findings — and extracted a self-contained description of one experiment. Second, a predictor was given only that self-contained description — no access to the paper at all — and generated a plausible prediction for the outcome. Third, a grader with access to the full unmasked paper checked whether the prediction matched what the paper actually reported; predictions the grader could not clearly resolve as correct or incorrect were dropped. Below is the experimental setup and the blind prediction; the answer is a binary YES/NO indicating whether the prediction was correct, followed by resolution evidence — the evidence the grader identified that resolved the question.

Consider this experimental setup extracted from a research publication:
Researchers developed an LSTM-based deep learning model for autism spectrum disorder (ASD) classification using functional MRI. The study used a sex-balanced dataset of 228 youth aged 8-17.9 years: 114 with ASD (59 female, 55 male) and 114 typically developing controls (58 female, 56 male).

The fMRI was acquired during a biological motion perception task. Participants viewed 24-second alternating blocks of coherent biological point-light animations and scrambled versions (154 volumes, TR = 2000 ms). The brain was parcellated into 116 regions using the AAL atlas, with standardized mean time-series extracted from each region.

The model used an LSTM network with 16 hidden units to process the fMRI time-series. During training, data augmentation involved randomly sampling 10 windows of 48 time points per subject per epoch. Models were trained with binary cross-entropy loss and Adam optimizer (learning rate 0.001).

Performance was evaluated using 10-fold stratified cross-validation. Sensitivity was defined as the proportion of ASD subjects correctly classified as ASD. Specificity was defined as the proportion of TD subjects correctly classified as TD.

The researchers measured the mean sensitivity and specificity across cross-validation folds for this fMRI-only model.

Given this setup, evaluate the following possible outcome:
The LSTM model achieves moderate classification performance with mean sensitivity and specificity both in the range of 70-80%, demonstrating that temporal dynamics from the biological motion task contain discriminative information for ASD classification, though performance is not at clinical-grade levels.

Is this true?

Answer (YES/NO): NO